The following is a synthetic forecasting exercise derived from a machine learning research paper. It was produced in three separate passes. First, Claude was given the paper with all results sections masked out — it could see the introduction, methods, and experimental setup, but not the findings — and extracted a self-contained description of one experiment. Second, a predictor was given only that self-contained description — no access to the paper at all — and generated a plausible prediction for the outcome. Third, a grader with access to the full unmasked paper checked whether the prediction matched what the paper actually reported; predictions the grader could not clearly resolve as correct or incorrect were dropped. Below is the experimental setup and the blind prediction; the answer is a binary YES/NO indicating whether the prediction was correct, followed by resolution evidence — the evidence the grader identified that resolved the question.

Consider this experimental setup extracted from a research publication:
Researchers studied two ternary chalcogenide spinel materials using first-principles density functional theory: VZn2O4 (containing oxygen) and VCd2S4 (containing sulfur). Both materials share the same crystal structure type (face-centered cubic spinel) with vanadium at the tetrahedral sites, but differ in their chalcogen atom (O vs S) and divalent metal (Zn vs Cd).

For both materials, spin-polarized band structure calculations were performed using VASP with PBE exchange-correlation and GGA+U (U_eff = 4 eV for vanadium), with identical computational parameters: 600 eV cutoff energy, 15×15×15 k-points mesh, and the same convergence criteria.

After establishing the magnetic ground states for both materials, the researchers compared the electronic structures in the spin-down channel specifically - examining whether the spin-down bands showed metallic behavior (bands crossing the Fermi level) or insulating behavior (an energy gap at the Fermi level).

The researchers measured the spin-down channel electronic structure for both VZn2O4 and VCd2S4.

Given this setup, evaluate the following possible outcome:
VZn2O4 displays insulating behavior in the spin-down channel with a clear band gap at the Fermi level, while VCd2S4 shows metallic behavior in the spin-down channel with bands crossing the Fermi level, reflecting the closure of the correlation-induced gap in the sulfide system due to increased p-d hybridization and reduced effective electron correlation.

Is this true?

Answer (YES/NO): NO